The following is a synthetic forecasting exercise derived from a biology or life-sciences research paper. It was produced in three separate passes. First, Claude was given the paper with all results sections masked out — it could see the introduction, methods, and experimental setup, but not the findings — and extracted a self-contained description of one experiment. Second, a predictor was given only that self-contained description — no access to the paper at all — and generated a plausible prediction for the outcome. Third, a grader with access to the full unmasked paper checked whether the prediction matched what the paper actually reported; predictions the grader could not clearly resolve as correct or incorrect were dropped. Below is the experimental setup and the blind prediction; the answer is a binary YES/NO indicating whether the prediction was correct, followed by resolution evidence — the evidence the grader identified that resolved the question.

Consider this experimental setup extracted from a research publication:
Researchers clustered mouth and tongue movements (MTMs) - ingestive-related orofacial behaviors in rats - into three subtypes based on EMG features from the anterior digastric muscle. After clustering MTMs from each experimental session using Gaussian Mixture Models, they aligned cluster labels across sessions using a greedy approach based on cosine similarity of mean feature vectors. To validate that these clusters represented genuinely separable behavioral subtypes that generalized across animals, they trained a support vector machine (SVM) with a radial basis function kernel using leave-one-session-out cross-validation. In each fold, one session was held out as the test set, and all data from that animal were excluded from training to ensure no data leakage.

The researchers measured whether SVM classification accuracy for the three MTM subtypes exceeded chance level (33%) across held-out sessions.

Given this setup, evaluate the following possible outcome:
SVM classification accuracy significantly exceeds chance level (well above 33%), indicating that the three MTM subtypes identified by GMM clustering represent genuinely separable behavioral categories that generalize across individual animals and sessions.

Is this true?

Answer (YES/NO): YES